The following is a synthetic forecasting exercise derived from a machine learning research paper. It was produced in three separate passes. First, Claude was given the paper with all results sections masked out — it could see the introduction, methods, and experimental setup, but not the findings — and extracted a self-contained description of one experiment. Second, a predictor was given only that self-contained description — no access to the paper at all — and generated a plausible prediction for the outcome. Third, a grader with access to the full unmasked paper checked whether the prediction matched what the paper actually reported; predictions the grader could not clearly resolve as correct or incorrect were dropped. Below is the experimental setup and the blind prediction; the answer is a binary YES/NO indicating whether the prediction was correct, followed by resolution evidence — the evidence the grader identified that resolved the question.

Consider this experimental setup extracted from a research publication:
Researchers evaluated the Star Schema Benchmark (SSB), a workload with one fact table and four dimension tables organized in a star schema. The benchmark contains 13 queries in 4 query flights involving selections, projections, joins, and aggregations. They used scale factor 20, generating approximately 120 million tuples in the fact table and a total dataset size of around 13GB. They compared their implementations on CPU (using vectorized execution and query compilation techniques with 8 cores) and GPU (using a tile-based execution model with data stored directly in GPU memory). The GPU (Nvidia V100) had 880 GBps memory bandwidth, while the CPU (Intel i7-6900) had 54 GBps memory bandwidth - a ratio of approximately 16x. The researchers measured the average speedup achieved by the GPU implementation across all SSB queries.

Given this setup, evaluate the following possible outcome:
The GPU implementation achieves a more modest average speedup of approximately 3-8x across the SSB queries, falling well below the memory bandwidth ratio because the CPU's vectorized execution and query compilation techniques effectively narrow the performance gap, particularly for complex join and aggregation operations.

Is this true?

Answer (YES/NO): NO